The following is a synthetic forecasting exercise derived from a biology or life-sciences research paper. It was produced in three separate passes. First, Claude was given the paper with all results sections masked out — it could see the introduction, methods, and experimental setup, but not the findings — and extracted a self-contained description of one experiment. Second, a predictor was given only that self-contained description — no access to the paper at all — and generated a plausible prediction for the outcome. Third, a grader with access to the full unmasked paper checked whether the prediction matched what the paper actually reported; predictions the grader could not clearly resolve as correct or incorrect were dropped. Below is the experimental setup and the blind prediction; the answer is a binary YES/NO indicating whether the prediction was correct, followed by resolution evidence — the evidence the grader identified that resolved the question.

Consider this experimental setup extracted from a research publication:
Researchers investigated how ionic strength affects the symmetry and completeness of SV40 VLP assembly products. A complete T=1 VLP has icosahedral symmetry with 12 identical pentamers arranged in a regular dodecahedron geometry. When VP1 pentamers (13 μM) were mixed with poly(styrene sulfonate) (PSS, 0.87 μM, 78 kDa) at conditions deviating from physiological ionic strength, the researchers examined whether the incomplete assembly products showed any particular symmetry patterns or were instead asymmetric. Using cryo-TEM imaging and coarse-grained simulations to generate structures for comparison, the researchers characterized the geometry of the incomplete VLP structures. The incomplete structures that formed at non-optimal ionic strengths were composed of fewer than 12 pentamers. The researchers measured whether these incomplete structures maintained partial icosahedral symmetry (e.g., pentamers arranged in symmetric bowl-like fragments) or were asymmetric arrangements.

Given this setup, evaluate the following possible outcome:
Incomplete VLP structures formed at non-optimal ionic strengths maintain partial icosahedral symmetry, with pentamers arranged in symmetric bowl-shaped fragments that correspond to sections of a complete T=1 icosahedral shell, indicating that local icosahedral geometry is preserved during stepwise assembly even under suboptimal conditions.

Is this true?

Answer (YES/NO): NO